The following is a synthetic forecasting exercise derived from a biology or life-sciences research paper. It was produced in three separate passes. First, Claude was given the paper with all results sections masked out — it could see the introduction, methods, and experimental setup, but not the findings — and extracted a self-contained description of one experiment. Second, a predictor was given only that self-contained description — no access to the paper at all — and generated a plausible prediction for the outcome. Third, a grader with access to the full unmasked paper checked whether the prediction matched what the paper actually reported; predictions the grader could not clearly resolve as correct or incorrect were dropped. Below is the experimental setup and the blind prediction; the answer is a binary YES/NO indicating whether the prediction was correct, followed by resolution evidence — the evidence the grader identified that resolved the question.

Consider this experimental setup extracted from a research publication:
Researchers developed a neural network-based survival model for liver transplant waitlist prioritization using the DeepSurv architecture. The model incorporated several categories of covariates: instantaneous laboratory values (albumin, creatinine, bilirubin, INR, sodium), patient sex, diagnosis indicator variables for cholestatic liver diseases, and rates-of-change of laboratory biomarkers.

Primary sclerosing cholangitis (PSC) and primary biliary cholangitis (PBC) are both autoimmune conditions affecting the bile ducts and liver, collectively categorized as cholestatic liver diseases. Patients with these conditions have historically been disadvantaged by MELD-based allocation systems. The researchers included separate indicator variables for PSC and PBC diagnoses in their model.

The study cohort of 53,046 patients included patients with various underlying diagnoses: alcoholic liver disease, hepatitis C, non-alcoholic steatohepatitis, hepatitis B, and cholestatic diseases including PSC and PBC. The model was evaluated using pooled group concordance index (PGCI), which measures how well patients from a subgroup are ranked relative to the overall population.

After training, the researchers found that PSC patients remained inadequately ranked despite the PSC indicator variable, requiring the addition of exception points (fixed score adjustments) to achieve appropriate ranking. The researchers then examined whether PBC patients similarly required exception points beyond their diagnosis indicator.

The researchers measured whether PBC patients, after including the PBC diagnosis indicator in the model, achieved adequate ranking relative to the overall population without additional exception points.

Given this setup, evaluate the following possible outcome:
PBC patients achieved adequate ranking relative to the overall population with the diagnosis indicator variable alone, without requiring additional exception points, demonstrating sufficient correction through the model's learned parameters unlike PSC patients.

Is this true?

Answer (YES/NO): YES